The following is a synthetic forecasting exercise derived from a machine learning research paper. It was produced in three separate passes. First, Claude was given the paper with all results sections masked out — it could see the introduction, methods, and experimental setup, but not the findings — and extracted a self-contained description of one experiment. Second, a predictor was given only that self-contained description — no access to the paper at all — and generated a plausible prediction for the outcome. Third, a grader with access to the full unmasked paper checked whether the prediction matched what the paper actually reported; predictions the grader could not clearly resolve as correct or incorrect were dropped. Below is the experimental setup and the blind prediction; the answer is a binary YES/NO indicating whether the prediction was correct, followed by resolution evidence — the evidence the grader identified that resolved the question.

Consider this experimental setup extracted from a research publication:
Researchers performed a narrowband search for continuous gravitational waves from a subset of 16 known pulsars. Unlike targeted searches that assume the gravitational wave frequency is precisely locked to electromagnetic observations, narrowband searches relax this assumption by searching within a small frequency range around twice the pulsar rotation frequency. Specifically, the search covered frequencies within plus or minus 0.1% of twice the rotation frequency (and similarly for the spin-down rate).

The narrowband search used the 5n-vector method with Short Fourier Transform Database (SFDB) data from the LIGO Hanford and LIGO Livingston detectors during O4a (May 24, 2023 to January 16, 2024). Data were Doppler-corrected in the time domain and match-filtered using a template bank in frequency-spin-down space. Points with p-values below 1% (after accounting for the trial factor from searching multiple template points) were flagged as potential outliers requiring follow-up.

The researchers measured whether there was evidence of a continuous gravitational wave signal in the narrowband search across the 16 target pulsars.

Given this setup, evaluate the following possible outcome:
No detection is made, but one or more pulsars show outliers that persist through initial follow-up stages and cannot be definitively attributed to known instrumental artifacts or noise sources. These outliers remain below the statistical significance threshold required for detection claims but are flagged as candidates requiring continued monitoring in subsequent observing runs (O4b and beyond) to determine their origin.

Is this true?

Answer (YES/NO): NO